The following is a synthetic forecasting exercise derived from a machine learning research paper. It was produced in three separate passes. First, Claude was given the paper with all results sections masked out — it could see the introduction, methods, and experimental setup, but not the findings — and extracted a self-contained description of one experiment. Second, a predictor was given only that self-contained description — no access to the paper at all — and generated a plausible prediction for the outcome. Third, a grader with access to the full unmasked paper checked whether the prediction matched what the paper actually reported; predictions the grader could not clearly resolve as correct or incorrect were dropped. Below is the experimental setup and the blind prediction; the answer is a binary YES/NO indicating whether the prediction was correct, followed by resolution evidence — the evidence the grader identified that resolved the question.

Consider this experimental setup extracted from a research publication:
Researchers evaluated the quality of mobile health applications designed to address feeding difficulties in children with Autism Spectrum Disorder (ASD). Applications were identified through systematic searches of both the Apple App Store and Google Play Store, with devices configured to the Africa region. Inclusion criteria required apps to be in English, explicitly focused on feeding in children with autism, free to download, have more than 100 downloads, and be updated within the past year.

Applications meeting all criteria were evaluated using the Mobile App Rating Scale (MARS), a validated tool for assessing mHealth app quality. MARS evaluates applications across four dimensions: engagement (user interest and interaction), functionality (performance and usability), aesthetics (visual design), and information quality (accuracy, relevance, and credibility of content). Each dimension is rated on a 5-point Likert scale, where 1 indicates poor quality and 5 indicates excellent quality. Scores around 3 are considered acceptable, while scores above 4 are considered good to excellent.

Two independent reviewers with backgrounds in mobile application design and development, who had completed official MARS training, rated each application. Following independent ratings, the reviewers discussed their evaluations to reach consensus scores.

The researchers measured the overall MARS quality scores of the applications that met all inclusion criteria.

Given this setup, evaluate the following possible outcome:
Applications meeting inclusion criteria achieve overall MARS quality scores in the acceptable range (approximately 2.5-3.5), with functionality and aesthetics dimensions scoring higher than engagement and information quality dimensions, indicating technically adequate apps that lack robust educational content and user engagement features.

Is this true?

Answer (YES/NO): NO